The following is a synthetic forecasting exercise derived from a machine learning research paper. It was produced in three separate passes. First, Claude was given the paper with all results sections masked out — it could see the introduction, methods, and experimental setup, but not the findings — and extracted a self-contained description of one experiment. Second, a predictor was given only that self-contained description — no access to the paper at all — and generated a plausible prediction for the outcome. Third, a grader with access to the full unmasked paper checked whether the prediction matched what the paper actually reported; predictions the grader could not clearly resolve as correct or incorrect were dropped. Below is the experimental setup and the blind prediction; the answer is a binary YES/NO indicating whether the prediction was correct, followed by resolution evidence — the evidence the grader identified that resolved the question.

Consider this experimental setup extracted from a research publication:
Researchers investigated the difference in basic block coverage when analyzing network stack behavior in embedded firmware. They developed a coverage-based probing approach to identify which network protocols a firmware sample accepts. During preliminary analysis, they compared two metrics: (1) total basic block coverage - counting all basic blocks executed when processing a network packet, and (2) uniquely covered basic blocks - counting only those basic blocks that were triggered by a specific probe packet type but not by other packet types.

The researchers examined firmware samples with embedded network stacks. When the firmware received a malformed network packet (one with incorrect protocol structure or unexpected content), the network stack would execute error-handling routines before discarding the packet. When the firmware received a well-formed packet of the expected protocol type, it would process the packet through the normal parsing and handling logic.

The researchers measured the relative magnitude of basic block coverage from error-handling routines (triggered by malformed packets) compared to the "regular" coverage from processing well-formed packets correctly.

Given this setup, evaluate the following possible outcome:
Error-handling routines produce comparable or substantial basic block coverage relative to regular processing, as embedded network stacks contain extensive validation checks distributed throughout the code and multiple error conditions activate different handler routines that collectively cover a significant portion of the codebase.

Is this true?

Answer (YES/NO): YES